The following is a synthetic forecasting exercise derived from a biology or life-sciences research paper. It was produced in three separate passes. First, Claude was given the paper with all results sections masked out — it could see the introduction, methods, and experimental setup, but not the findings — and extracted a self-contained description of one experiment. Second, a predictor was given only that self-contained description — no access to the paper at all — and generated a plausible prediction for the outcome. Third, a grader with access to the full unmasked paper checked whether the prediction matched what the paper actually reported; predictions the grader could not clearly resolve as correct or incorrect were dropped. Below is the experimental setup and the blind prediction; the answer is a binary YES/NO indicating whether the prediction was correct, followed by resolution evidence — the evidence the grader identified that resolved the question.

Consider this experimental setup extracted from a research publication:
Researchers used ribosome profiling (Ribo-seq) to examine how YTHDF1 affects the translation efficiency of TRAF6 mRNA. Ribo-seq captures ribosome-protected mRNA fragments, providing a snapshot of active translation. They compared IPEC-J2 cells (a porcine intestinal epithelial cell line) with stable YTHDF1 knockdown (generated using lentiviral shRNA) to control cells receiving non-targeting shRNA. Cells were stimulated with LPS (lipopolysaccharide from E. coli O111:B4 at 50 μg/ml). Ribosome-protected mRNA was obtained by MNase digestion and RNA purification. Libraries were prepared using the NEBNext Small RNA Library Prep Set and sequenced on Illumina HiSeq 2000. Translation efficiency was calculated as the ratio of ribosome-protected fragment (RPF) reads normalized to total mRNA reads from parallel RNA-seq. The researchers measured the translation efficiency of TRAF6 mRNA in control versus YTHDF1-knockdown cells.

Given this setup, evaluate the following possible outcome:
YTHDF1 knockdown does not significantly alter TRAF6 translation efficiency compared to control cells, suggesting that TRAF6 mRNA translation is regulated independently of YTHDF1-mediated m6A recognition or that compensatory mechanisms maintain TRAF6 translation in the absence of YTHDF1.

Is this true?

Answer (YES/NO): NO